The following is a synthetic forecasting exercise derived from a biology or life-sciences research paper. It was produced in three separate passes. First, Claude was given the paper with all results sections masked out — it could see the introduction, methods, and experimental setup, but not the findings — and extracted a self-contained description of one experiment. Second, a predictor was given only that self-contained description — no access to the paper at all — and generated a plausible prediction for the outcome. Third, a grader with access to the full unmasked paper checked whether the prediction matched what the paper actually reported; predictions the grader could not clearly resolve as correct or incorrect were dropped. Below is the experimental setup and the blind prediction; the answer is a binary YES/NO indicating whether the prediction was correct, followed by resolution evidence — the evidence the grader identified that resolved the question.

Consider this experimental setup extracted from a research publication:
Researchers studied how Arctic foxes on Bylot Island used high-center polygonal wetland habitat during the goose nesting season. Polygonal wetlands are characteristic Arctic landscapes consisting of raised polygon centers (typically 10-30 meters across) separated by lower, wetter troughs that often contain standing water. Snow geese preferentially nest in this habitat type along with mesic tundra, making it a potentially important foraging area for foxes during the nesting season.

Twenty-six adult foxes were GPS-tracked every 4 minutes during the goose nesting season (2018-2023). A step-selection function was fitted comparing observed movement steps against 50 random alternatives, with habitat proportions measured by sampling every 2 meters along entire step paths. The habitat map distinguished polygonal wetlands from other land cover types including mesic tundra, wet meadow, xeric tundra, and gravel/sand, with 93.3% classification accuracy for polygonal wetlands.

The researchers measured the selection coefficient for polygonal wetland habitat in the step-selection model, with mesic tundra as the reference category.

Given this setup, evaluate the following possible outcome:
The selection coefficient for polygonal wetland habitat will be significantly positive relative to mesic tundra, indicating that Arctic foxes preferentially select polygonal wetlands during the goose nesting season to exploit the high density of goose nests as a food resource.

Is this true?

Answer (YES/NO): NO